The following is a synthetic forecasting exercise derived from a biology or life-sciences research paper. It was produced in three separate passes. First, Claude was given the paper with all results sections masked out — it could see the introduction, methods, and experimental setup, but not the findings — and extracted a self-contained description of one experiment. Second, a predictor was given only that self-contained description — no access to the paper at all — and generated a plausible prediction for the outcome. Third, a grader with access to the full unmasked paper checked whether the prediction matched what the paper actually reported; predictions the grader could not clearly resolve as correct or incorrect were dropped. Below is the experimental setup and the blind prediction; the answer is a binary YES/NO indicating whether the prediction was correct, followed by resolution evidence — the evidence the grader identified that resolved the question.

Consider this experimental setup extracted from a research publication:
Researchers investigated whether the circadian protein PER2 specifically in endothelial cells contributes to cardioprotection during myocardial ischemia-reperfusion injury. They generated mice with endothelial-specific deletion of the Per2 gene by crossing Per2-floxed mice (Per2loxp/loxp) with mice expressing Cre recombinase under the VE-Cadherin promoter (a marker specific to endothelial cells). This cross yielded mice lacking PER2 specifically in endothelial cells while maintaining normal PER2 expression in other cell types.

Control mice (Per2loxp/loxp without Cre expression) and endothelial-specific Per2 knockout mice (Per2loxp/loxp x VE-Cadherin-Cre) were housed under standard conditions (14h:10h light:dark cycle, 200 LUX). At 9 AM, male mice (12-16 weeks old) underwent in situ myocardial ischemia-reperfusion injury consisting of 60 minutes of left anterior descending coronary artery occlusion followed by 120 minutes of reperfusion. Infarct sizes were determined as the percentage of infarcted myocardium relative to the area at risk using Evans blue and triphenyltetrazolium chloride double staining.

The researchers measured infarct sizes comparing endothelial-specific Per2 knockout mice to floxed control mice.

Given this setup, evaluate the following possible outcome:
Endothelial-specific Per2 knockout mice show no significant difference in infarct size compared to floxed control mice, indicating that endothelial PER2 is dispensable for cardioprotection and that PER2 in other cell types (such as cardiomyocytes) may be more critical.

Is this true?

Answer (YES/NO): NO